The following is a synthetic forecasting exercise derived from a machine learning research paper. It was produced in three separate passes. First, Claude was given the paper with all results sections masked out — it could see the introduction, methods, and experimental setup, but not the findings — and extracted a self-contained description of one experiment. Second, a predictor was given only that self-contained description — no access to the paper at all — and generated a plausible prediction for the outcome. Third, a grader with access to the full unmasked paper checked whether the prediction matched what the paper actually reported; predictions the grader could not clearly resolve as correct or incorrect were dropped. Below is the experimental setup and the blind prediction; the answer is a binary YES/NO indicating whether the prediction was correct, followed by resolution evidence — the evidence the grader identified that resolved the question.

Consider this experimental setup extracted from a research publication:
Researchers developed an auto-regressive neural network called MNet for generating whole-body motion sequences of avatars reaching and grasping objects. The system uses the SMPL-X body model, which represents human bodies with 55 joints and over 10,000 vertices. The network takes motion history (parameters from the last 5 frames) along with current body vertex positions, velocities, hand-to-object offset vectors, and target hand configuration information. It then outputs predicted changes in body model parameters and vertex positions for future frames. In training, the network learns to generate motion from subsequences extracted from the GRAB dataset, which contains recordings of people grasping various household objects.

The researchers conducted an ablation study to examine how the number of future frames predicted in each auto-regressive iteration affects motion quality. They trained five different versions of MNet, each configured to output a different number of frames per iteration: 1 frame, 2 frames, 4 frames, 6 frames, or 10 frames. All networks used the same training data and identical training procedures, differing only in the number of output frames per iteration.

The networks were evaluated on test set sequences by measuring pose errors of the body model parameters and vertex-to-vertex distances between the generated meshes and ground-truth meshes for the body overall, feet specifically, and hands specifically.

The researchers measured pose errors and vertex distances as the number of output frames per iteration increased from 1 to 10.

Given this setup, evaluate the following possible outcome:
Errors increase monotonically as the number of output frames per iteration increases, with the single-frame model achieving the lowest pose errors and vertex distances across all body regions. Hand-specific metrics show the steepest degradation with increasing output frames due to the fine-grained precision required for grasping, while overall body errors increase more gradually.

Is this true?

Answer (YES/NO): NO